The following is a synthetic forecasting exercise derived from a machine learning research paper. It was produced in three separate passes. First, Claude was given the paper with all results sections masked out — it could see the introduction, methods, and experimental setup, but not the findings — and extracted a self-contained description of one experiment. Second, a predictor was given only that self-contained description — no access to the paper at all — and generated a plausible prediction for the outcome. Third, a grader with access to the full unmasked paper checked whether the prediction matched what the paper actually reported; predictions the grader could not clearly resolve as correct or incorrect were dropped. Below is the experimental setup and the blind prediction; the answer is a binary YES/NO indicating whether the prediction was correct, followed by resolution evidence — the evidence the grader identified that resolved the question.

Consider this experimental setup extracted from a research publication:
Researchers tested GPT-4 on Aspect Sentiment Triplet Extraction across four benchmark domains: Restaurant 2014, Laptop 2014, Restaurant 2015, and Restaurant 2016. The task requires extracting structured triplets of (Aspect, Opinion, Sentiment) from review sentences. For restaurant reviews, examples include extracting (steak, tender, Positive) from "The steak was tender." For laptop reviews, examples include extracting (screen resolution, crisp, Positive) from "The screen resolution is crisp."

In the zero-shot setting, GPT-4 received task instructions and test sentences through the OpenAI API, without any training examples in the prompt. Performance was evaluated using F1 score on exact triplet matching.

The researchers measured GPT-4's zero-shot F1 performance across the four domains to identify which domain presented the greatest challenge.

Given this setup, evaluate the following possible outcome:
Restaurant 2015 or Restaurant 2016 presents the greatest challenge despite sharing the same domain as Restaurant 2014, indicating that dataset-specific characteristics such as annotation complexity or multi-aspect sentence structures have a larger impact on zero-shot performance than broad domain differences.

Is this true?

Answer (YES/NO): NO